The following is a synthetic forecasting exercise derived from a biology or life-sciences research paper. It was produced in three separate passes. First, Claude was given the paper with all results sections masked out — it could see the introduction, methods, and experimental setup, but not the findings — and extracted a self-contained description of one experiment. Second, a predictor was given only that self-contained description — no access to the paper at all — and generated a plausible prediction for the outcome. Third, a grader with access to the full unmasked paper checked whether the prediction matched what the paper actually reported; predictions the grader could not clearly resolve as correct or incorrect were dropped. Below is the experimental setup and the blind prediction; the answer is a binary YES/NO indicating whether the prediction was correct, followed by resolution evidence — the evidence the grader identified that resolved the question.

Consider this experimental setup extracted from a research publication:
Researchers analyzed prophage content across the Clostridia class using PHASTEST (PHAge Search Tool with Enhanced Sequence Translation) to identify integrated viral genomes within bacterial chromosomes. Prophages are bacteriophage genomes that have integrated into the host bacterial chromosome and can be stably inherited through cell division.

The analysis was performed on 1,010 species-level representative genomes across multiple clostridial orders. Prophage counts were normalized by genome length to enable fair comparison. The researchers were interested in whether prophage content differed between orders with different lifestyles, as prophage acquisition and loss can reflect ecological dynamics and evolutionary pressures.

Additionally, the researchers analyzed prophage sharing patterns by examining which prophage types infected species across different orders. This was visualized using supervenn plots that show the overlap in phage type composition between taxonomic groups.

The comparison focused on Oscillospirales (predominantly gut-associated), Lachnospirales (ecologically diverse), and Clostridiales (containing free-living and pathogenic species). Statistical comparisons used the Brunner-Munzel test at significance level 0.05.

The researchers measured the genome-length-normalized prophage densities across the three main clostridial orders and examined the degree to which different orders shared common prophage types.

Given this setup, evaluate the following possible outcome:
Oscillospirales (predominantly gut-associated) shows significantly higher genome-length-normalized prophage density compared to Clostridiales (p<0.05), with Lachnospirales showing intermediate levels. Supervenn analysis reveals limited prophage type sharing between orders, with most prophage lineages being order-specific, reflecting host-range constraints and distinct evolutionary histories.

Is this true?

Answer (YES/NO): NO